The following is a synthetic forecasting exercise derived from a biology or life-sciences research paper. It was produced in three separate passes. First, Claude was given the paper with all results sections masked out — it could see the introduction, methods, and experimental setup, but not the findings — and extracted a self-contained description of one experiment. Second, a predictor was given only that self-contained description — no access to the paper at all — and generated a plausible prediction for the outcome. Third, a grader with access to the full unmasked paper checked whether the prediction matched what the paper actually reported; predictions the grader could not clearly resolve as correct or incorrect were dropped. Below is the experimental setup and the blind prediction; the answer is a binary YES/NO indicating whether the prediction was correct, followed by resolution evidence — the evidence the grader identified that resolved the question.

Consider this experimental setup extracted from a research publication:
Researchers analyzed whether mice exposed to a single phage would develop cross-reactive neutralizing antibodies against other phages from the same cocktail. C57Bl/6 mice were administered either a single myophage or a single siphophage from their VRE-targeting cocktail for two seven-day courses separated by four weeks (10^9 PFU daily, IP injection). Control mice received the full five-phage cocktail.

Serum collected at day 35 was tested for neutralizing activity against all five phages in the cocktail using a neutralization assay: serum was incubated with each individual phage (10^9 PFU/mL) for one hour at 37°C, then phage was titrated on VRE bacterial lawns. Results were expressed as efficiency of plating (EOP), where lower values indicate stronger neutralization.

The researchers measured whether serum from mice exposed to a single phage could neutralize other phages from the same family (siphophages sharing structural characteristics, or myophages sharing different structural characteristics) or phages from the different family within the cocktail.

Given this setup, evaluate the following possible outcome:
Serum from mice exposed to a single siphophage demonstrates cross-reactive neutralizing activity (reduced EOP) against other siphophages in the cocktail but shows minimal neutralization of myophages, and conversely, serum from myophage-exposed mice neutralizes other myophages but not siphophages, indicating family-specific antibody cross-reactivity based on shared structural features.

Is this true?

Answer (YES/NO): NO